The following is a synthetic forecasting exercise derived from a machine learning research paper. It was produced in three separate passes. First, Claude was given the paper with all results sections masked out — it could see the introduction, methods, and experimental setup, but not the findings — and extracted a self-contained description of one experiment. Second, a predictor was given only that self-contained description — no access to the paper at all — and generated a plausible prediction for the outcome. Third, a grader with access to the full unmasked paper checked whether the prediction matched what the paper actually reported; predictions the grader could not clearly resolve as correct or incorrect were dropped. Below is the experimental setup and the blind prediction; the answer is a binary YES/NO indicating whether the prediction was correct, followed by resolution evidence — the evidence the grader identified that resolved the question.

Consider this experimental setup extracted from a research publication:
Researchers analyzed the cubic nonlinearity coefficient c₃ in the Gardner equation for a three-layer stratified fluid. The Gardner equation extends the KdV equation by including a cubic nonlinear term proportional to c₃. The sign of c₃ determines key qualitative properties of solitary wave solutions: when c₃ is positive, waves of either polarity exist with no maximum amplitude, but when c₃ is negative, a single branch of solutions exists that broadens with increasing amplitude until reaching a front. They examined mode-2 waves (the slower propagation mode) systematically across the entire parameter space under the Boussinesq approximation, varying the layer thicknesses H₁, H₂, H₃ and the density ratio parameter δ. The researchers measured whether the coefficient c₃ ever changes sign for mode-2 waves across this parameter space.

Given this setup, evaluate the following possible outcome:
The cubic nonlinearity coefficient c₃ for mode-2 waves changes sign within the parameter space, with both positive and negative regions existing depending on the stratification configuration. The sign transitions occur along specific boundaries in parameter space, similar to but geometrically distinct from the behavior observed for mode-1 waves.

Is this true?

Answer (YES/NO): NO